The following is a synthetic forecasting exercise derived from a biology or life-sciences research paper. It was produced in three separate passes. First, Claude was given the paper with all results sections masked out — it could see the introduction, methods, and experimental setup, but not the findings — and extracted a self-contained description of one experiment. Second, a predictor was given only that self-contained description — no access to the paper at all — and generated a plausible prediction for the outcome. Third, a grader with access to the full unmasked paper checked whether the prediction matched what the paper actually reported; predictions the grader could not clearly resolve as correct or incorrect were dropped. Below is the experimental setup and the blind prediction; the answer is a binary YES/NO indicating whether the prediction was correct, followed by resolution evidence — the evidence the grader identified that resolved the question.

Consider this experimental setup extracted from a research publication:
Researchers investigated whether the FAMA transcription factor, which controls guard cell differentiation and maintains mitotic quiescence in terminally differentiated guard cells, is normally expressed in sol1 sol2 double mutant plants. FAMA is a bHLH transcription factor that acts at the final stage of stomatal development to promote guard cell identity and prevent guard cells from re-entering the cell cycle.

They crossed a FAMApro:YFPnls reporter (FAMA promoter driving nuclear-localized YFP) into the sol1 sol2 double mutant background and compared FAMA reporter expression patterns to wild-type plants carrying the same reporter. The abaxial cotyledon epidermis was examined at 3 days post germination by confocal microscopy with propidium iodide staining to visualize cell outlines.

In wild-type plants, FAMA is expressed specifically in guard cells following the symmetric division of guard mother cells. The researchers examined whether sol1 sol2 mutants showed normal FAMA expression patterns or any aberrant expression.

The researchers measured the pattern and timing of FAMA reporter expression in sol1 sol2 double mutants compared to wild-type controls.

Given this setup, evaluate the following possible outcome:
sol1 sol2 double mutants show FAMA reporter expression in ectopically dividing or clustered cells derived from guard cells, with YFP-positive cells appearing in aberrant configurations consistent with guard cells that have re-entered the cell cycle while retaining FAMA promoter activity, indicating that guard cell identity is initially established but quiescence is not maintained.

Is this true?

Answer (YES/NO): NO